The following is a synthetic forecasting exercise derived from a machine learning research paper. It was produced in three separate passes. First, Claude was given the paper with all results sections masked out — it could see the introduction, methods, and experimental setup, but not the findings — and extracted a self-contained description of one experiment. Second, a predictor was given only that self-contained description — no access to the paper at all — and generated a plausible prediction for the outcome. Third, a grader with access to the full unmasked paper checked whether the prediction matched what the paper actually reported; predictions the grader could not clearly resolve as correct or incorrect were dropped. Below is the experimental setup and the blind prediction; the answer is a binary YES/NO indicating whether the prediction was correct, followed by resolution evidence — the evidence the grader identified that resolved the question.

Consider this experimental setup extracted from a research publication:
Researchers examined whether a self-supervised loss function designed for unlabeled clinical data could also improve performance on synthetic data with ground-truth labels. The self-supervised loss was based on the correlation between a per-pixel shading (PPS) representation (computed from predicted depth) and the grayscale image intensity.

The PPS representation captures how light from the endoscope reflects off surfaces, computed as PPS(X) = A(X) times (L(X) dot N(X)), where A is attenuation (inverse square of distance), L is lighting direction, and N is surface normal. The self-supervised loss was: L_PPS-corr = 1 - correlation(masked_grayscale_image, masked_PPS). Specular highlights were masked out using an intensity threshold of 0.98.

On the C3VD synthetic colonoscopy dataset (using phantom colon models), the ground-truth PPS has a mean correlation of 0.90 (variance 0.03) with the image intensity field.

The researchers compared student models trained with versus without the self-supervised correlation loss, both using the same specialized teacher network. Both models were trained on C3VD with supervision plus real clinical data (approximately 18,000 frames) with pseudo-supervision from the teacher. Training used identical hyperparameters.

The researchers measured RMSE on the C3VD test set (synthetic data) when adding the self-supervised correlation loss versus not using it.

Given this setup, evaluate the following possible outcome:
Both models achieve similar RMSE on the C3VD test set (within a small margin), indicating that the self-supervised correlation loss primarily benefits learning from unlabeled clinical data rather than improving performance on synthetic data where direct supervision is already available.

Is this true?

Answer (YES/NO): NO